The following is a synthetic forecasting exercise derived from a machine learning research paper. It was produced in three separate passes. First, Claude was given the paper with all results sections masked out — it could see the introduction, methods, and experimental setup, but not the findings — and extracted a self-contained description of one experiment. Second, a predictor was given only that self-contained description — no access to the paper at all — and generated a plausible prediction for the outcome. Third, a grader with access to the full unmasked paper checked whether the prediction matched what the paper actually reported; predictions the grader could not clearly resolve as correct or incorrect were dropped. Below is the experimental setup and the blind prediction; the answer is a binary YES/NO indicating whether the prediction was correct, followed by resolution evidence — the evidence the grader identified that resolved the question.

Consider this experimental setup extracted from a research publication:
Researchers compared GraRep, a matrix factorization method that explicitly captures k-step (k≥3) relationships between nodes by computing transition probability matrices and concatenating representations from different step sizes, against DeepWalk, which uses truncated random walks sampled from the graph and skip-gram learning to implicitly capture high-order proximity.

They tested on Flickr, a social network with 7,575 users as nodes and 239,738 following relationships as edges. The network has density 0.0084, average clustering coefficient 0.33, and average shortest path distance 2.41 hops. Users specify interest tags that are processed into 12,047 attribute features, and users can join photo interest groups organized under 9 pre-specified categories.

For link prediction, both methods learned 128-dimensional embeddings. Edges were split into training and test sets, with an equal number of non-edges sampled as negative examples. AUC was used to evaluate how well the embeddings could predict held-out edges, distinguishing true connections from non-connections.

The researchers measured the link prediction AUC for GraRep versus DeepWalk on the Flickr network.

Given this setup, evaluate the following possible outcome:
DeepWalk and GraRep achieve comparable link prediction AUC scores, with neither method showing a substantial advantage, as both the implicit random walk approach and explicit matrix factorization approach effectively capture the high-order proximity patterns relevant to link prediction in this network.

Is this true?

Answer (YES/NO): NO